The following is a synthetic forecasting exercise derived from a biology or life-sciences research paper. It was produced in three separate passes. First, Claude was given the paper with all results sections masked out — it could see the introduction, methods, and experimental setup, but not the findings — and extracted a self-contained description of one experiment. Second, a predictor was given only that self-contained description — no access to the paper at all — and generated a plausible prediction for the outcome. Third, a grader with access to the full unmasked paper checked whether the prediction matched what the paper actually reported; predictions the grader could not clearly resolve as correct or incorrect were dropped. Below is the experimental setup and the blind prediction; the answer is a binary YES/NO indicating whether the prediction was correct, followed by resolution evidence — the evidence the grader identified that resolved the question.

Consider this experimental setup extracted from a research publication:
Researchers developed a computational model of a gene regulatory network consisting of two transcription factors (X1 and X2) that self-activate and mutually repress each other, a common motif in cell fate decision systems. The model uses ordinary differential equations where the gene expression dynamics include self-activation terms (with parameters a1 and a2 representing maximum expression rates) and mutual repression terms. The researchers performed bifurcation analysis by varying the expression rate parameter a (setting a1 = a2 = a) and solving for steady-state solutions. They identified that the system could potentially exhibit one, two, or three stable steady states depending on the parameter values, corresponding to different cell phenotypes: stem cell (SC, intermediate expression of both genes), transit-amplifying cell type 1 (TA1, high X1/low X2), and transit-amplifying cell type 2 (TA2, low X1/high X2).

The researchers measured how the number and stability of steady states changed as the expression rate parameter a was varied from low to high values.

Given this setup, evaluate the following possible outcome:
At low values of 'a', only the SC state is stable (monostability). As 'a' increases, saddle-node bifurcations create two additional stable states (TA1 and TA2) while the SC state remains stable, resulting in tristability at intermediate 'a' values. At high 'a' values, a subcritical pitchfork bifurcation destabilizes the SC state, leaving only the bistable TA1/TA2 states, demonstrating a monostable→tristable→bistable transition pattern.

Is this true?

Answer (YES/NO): NO